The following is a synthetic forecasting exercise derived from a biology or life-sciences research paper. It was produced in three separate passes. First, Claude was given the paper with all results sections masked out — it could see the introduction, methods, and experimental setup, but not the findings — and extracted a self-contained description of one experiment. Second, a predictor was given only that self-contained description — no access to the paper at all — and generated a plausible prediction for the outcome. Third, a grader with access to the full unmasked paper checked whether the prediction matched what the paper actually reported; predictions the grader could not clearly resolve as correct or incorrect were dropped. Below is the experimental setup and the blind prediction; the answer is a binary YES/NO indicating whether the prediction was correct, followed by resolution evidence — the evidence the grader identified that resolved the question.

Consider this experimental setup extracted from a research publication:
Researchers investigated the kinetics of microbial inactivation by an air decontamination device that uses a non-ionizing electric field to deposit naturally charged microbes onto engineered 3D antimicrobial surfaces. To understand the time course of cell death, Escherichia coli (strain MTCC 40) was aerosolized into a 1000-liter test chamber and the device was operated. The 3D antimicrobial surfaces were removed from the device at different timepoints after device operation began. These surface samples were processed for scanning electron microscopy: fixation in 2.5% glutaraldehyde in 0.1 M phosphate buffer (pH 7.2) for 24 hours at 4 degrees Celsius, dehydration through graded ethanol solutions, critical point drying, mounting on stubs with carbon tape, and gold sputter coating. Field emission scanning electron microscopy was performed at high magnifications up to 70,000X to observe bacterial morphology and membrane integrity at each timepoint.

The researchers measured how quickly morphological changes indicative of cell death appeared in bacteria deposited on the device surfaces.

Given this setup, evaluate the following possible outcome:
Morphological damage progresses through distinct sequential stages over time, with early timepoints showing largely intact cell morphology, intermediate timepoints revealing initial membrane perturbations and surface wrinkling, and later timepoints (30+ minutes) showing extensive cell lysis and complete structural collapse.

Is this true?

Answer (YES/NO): NO